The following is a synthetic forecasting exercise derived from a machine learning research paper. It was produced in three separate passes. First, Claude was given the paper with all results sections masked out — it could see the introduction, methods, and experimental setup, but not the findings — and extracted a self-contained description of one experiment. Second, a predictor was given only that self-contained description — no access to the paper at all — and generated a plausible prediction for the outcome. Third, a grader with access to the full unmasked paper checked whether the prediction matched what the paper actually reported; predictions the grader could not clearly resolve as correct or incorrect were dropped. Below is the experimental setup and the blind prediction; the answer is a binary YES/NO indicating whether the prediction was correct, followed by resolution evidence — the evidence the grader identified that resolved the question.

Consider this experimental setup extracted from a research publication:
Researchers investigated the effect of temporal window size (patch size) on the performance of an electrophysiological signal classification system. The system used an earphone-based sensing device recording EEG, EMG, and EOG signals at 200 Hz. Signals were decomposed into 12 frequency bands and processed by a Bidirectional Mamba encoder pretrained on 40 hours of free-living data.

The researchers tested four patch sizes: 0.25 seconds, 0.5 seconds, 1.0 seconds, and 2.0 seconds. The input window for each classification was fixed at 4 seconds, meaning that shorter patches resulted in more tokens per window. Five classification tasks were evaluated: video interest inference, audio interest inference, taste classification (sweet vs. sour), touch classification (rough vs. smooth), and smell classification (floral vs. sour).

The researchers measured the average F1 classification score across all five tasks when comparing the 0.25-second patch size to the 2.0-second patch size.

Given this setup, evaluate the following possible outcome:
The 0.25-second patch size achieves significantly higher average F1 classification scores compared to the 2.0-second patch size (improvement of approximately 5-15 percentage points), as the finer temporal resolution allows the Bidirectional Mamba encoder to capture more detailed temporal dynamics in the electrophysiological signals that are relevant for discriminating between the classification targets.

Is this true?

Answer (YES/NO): NO